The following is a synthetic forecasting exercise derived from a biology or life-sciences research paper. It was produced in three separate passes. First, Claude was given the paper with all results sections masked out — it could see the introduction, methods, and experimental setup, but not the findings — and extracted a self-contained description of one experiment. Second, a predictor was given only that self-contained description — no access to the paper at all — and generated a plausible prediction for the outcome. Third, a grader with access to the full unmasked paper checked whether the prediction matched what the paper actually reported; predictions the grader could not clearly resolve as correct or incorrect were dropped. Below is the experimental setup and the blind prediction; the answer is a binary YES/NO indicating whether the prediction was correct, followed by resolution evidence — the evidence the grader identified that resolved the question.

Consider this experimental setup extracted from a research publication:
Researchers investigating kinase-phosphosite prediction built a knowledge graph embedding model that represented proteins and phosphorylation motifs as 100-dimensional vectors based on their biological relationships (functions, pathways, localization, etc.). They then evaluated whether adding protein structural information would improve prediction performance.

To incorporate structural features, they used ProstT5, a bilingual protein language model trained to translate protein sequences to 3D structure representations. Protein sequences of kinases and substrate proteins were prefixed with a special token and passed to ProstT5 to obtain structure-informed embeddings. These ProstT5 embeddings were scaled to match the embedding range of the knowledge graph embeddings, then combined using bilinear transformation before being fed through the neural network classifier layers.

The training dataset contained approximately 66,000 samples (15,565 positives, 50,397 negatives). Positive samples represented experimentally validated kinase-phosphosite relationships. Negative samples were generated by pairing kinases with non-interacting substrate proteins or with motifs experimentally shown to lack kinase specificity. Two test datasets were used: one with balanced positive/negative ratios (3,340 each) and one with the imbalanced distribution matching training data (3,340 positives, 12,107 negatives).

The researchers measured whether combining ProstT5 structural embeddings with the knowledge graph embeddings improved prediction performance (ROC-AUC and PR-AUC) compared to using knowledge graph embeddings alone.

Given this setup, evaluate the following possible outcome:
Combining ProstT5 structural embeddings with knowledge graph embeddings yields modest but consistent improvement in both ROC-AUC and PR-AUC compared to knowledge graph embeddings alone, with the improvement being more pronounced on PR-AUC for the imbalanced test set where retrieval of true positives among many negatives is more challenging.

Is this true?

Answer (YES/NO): NO